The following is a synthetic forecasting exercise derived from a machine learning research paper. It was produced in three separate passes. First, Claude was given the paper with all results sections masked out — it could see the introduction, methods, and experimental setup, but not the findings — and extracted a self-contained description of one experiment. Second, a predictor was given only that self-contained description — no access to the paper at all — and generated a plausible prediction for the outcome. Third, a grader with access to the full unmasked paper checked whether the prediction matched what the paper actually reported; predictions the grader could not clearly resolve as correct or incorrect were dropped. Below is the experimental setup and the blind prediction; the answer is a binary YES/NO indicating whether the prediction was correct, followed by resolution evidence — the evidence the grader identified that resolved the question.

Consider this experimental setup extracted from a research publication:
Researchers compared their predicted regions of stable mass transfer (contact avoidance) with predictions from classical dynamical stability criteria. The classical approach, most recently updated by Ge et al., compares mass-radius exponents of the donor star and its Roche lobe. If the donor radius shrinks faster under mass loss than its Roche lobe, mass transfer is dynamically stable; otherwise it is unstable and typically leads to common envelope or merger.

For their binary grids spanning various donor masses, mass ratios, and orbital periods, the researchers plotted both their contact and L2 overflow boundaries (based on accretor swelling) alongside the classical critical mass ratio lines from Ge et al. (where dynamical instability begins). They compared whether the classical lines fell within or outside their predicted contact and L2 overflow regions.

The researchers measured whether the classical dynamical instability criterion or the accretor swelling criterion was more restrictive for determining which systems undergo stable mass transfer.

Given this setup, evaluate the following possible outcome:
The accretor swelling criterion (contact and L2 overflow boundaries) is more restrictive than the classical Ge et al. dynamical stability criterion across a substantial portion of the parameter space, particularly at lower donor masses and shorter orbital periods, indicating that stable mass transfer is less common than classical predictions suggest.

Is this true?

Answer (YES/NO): NO